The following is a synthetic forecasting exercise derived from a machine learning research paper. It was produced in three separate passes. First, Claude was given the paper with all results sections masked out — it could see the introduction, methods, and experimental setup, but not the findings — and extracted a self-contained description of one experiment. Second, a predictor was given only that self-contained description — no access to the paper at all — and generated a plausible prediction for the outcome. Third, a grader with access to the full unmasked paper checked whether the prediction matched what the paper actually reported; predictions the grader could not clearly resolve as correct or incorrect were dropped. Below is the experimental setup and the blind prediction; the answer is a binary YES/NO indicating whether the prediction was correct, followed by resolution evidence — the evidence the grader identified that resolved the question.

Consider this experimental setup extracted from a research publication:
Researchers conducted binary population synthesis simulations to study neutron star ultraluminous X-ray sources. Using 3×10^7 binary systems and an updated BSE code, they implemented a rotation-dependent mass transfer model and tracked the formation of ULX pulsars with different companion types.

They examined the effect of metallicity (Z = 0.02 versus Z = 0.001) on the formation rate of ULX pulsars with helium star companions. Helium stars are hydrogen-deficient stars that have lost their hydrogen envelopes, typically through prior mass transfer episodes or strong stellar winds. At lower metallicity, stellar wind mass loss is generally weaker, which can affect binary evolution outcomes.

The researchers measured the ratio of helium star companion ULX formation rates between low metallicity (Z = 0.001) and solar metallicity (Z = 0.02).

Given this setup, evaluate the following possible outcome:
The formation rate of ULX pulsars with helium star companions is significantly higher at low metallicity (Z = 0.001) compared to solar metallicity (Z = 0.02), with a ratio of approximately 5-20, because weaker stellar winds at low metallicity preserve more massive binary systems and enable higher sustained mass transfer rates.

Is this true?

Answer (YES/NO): NO